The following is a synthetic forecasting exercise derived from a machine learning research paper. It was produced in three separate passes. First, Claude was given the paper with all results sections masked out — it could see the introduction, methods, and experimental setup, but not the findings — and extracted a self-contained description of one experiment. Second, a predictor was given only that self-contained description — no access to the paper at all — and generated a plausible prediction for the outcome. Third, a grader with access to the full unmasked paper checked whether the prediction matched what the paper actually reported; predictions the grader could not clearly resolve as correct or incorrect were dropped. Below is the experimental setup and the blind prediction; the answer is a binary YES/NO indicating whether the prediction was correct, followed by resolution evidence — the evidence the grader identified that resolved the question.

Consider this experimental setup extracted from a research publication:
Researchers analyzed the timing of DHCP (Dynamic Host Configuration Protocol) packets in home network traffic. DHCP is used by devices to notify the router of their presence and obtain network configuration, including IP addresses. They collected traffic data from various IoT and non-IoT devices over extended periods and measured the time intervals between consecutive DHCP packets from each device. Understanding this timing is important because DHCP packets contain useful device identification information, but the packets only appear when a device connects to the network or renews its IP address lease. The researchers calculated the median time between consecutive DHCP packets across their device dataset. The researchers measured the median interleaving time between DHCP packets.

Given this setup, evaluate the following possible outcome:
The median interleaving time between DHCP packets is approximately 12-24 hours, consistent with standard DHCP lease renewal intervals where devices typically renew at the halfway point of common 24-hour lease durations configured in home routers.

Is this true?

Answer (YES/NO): NO